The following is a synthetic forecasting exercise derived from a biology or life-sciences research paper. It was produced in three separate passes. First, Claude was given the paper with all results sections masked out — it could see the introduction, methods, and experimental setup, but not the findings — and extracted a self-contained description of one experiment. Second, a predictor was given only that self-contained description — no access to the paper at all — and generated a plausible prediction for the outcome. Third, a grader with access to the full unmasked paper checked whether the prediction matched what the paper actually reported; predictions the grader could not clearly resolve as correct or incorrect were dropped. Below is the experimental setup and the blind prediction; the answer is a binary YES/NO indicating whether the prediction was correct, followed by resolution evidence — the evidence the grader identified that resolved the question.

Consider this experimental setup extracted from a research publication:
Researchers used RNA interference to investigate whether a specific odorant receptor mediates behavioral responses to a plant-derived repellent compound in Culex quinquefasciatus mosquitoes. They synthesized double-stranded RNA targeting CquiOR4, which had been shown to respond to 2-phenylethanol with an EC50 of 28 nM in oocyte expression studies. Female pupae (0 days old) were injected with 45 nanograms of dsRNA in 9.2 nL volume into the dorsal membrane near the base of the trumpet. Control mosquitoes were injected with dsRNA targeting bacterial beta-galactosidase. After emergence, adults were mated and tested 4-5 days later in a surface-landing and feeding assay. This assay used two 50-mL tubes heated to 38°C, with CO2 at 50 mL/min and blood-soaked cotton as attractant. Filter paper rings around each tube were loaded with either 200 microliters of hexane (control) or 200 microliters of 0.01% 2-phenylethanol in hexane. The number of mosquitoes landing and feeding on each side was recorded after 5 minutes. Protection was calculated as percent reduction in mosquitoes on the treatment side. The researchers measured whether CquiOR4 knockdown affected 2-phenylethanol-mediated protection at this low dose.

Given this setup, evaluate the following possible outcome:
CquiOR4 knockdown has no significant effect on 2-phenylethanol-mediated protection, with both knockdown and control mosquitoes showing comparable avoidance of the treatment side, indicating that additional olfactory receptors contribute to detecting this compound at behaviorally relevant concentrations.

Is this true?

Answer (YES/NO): NO